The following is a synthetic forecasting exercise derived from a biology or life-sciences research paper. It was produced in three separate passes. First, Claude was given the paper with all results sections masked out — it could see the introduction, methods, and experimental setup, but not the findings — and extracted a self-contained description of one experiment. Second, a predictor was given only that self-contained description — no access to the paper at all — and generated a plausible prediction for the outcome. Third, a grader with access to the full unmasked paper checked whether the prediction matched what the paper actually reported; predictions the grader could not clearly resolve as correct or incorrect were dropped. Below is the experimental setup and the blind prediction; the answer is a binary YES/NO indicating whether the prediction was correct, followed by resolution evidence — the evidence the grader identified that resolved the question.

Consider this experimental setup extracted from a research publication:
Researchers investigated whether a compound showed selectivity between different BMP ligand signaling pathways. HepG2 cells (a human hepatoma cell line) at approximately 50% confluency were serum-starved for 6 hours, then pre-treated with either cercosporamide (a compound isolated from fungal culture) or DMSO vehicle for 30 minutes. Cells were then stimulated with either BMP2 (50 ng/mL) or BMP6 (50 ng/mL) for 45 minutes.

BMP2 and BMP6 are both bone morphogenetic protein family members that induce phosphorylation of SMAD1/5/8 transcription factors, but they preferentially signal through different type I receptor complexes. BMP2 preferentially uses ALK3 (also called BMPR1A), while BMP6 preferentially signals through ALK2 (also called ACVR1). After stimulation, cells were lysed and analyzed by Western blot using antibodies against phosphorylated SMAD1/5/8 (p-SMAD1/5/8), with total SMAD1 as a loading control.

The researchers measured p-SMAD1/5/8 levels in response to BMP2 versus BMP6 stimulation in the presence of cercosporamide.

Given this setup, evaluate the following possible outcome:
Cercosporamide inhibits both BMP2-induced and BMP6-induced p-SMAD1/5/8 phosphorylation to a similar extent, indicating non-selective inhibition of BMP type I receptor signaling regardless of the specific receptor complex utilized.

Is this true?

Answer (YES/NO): NO